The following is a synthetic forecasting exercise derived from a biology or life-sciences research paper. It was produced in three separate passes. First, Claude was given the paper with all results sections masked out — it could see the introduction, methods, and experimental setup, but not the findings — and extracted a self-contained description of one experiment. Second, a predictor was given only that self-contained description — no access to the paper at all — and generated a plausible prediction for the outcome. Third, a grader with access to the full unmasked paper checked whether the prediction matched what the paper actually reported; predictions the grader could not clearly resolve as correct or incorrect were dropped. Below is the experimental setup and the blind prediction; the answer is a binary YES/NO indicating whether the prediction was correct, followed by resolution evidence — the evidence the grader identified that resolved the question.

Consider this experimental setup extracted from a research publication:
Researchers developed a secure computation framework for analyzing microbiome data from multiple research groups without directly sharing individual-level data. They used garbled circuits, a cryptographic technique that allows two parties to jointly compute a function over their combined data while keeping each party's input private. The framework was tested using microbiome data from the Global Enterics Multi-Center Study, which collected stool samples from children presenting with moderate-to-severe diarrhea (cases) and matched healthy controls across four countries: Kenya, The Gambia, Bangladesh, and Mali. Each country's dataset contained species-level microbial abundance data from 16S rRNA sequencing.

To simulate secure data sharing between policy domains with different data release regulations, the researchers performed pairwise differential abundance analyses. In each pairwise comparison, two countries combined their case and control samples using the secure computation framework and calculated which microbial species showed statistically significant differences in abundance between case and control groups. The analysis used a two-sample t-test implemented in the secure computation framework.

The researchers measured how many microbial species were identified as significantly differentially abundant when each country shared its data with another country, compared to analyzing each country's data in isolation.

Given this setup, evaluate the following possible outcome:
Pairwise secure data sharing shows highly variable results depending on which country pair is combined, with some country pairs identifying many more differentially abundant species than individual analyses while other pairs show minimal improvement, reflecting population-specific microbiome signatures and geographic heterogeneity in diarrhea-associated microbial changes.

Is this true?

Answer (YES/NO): NO